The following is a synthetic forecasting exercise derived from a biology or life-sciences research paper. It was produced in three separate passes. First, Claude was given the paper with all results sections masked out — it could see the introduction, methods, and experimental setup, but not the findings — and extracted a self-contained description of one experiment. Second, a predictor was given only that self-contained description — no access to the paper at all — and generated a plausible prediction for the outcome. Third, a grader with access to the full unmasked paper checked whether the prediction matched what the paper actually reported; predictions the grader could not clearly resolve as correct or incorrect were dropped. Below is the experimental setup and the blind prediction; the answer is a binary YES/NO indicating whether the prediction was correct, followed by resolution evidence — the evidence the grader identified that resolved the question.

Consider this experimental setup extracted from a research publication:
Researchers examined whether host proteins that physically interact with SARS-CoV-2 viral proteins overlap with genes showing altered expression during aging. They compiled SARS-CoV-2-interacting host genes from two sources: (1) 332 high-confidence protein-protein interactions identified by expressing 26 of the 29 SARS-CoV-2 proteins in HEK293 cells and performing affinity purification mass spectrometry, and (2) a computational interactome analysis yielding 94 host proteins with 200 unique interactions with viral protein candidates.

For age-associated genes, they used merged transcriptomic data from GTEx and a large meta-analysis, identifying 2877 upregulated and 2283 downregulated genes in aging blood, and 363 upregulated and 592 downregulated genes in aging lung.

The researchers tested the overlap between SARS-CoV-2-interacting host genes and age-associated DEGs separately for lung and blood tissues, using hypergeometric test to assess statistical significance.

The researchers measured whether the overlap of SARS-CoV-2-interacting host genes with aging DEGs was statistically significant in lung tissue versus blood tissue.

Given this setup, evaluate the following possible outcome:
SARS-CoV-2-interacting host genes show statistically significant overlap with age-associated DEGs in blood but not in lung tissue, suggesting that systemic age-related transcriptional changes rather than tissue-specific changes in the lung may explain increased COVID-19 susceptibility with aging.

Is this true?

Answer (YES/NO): YES